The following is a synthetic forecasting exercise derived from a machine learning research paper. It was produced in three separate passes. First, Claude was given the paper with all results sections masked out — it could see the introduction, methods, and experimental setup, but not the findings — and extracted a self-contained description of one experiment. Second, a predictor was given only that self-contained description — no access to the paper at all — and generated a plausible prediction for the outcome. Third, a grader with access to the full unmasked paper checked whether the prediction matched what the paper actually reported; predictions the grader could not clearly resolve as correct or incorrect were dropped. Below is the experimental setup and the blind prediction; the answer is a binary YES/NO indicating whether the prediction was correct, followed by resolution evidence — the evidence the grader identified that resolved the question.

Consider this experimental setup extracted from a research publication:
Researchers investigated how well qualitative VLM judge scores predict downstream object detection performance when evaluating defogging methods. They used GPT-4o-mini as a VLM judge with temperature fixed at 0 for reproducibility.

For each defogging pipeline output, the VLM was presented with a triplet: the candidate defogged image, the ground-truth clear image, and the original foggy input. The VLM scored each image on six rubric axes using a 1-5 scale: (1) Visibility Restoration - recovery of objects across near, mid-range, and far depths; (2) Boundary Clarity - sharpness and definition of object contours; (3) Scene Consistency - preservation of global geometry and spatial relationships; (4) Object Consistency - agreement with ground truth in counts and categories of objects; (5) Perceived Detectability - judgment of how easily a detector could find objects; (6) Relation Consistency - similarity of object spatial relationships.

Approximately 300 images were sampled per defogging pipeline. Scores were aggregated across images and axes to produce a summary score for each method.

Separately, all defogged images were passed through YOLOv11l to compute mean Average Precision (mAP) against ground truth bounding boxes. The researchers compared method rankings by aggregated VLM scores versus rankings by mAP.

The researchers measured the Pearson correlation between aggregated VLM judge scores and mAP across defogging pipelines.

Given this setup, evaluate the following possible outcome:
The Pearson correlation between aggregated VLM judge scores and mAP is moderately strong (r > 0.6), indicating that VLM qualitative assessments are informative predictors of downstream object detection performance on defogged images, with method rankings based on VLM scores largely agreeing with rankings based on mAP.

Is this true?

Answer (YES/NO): YES